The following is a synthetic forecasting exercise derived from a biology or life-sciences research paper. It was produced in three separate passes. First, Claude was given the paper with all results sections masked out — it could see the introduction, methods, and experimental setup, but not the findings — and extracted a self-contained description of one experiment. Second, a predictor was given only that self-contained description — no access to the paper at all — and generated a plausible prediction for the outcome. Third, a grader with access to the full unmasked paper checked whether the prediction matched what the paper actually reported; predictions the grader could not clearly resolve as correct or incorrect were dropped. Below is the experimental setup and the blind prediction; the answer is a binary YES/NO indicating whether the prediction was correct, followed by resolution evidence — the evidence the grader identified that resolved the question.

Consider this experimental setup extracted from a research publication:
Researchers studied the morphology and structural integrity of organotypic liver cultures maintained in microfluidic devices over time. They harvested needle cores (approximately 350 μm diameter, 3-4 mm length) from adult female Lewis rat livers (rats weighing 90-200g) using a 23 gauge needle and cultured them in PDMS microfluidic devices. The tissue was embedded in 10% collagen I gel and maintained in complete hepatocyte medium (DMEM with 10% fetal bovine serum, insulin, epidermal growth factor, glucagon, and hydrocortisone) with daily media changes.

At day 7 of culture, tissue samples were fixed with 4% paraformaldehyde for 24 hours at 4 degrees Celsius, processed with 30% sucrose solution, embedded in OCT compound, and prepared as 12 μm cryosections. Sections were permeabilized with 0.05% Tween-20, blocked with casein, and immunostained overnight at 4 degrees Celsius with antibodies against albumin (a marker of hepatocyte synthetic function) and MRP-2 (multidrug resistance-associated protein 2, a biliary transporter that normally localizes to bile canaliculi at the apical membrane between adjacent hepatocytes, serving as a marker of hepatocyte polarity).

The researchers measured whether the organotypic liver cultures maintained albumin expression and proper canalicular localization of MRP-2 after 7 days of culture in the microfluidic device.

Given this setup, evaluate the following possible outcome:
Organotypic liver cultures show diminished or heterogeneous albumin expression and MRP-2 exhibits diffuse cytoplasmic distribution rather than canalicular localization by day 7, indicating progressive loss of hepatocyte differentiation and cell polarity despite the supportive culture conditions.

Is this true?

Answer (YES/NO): NO